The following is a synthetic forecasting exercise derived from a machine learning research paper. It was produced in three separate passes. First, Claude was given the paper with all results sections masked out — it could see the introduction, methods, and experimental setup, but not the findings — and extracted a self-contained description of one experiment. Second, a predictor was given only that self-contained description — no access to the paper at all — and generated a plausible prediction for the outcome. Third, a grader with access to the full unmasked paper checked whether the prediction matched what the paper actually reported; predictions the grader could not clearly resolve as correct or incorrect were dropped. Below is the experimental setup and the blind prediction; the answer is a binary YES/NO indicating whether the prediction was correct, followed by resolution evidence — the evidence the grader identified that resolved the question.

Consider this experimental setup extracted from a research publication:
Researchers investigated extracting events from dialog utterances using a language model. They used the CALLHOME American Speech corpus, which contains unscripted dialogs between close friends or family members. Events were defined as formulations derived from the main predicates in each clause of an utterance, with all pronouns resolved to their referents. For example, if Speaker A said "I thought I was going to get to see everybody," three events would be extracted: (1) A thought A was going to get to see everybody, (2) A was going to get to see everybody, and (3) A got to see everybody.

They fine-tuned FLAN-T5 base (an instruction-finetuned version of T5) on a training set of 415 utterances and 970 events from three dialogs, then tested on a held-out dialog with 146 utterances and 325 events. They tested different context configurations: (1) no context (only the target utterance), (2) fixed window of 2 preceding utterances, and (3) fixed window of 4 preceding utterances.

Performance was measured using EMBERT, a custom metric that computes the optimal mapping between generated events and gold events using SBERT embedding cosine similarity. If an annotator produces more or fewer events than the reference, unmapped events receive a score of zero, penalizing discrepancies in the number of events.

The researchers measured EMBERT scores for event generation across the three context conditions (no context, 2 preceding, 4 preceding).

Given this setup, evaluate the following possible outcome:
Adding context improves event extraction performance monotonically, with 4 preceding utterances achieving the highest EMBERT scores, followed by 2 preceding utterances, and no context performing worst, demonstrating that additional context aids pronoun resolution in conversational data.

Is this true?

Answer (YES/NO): YES